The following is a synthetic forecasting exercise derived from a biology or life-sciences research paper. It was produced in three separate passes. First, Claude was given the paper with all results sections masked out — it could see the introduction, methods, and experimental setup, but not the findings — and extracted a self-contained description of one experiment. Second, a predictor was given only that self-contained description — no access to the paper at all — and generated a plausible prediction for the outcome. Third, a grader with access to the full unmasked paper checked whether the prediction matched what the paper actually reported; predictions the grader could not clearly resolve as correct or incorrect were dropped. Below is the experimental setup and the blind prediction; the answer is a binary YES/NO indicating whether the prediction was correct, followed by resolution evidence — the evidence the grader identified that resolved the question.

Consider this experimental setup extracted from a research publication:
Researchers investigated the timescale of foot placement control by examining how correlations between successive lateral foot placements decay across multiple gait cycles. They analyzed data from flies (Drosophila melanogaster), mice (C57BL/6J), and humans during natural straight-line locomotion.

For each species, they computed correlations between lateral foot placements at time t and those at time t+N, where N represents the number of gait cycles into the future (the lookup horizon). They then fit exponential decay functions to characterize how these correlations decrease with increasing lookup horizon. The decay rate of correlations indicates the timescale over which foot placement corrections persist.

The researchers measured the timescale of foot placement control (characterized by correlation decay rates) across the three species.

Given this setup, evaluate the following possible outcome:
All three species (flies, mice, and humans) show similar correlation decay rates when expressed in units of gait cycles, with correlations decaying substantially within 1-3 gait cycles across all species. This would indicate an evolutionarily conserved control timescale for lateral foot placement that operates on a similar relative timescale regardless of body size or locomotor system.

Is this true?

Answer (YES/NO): NO